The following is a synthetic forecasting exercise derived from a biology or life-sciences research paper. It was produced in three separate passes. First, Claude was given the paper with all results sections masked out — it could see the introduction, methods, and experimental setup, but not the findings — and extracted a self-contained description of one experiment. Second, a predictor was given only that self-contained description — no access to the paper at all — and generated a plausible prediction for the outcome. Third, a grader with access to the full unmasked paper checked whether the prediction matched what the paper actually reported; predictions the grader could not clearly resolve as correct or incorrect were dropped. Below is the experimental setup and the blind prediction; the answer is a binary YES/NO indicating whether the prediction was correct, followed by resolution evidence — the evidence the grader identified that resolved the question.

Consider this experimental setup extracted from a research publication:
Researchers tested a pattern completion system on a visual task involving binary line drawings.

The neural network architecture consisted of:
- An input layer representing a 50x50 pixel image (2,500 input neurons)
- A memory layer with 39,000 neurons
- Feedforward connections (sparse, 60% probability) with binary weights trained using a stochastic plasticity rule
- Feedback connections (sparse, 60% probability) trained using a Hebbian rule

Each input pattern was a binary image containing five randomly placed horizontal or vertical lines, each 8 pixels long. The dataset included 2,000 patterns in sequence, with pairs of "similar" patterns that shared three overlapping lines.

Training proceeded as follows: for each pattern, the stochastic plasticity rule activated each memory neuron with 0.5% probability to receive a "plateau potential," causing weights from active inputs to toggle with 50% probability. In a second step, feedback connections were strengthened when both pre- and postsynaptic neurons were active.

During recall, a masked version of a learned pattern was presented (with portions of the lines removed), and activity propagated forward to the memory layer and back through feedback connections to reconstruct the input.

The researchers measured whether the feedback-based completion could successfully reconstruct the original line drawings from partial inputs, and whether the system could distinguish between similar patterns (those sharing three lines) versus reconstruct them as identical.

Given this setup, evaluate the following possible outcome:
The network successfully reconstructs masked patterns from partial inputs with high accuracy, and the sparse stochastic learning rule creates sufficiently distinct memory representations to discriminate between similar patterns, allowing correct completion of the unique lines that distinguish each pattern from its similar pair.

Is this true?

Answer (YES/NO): YES